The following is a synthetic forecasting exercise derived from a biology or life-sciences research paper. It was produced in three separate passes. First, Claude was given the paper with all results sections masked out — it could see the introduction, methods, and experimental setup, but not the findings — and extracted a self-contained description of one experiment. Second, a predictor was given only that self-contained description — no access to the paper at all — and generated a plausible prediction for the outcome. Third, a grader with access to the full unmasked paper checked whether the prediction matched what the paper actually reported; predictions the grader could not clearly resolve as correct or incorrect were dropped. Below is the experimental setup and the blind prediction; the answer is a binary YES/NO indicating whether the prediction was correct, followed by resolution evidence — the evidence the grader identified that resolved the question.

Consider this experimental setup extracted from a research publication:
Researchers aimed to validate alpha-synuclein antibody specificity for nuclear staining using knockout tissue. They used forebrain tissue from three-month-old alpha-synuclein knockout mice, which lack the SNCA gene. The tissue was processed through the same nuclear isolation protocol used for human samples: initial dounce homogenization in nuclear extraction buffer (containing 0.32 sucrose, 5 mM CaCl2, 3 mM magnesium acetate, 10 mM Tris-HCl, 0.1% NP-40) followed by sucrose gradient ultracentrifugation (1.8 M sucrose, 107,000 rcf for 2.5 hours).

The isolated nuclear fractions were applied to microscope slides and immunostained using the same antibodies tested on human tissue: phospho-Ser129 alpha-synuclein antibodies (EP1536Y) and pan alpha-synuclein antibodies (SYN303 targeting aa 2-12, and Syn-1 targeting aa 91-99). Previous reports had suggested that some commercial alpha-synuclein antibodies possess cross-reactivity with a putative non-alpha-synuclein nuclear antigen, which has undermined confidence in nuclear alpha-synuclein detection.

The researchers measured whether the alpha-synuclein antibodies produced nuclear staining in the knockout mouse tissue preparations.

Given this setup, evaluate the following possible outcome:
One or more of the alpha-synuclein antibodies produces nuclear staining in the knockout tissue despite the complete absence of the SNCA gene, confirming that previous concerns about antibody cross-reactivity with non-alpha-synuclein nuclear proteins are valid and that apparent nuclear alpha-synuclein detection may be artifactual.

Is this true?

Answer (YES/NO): NO